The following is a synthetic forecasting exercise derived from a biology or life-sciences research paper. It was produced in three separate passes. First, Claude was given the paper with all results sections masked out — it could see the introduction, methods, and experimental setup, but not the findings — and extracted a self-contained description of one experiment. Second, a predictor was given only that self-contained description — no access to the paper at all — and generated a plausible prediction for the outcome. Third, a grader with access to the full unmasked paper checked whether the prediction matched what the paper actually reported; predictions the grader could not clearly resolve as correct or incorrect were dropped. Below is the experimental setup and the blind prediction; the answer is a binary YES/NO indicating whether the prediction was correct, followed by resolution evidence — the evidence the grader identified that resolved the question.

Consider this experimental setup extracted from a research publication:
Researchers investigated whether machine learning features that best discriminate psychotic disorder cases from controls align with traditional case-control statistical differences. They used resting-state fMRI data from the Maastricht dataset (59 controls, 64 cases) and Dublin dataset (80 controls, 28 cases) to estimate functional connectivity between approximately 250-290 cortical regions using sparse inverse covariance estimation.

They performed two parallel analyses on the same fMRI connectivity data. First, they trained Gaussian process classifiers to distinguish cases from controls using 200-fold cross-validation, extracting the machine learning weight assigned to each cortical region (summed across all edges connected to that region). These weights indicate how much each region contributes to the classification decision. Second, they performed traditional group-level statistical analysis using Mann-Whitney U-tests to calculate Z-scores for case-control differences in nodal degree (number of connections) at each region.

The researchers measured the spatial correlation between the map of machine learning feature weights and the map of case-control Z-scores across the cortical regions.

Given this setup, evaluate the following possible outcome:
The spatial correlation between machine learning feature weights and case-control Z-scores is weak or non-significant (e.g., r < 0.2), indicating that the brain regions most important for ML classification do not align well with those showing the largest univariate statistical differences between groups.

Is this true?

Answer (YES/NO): NO